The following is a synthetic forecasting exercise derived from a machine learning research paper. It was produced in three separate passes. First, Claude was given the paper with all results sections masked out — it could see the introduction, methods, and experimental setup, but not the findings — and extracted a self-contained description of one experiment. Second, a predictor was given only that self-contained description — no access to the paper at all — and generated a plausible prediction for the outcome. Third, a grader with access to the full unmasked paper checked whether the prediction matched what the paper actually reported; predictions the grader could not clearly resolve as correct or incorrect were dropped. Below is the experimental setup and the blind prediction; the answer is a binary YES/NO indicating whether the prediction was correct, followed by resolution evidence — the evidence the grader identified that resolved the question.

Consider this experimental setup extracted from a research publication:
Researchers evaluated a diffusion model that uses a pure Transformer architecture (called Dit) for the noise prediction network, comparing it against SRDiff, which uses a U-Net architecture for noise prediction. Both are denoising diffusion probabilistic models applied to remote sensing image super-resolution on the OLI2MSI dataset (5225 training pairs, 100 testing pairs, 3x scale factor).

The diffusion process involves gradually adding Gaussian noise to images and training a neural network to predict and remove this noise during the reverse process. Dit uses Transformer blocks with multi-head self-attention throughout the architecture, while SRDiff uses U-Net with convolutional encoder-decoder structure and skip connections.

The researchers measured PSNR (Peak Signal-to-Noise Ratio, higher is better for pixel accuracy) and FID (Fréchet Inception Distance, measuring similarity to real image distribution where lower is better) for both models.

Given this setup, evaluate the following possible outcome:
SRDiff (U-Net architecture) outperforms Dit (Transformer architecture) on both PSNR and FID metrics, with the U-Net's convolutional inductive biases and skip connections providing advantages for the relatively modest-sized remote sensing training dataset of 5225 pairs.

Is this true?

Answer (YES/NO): NO